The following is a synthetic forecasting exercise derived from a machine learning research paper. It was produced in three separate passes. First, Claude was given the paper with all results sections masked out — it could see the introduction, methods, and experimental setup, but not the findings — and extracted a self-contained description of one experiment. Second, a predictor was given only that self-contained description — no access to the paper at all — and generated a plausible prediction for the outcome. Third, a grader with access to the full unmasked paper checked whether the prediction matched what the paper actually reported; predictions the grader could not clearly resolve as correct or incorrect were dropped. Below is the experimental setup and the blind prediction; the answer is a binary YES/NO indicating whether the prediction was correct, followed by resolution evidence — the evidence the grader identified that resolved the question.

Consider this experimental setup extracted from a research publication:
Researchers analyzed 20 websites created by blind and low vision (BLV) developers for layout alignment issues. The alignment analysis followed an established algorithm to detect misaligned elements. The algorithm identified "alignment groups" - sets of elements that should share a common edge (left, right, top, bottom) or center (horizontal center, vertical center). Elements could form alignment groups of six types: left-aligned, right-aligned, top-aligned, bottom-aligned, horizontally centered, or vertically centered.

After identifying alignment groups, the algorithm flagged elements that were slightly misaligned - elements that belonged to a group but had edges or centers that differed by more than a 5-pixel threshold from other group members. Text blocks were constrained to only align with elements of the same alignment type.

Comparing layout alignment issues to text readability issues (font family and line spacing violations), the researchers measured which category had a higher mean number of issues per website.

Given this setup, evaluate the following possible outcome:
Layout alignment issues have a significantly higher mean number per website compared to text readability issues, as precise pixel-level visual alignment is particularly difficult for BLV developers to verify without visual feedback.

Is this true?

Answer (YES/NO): NO